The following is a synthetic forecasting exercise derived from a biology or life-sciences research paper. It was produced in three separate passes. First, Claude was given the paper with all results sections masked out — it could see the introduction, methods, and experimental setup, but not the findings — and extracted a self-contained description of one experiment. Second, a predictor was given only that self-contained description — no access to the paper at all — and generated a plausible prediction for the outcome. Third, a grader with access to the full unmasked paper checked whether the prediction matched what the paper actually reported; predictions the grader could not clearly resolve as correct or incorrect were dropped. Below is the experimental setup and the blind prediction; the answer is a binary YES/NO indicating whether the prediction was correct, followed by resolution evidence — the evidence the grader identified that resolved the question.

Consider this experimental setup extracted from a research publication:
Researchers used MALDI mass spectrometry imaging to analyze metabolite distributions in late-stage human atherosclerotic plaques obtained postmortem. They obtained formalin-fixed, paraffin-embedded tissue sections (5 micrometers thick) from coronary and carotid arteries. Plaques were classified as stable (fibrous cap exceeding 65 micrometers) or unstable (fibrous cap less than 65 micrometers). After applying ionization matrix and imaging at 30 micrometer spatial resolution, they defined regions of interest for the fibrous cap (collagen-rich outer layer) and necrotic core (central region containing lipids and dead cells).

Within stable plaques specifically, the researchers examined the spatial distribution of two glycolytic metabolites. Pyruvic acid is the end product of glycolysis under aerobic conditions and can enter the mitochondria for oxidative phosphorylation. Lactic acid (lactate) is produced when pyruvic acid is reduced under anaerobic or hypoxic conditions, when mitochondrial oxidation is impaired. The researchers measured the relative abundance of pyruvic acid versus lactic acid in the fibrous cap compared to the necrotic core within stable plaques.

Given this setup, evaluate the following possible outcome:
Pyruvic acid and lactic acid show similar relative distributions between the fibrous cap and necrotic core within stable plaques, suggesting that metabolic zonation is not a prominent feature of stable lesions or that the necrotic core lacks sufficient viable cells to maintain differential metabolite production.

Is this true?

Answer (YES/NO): NO